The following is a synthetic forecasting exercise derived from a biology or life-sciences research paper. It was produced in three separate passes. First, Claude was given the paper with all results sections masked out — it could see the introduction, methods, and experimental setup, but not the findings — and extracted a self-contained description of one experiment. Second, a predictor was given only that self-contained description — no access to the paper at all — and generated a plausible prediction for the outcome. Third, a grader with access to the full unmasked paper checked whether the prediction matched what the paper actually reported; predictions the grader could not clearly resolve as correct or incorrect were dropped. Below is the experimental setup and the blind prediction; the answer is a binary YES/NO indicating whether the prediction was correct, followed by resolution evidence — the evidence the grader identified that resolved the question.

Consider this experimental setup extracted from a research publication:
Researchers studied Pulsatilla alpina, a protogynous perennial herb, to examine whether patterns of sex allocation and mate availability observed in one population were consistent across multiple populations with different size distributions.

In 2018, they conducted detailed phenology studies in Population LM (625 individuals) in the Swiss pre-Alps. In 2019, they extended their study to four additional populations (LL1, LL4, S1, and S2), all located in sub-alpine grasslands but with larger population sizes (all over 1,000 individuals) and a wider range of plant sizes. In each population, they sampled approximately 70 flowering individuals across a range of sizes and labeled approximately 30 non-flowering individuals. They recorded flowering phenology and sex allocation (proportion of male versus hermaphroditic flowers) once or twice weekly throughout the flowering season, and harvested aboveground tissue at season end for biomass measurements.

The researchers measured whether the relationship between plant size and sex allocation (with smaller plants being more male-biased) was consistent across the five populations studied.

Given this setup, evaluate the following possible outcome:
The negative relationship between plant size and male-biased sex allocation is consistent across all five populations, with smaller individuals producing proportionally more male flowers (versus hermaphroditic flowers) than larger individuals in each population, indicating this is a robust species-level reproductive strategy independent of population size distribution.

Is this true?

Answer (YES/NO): YES